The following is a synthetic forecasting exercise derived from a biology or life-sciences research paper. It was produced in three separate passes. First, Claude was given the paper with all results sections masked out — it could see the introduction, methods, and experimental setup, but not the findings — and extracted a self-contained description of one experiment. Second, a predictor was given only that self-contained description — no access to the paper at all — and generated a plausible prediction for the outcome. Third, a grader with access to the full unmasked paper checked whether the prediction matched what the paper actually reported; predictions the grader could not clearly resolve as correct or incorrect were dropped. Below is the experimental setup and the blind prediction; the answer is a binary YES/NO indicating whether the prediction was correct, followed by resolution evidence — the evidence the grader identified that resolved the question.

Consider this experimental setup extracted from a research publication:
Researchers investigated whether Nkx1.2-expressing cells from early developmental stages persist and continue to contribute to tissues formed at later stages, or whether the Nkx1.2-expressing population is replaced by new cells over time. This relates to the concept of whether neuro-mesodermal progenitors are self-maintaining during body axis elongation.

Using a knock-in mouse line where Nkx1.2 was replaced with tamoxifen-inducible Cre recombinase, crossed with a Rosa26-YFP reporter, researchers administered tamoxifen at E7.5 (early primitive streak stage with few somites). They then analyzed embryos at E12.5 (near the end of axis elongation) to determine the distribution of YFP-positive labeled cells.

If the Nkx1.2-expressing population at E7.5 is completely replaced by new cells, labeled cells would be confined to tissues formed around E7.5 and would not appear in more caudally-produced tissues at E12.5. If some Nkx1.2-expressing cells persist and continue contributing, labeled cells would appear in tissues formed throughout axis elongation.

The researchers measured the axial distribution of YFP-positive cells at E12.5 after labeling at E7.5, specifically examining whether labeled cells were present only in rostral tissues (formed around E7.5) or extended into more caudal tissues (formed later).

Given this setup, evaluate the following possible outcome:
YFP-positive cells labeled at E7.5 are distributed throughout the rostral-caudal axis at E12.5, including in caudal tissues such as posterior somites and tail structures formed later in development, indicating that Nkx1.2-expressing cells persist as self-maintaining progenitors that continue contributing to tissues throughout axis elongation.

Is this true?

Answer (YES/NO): YES